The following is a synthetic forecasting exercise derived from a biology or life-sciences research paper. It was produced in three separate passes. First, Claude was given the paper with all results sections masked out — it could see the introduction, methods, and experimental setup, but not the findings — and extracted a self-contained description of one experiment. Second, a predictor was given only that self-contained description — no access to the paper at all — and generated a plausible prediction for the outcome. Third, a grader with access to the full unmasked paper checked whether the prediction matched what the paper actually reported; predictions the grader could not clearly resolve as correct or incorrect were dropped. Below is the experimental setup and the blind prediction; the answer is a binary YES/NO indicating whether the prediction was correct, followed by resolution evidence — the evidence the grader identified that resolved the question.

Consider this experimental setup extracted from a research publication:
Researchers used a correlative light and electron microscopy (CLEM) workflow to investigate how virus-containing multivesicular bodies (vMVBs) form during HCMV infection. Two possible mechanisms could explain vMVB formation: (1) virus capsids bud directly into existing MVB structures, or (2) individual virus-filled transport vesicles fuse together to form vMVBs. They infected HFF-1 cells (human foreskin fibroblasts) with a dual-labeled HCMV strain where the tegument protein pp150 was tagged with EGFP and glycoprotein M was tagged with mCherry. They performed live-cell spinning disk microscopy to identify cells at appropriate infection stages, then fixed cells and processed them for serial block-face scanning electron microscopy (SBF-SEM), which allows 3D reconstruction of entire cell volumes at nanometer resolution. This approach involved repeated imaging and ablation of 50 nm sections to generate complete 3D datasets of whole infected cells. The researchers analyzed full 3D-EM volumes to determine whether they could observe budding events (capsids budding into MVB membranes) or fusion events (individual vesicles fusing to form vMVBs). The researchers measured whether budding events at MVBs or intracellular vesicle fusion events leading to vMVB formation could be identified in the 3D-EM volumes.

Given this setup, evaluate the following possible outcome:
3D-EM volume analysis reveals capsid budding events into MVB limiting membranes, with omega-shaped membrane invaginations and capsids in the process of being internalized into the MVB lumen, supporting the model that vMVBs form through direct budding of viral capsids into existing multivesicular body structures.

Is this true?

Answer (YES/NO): YES